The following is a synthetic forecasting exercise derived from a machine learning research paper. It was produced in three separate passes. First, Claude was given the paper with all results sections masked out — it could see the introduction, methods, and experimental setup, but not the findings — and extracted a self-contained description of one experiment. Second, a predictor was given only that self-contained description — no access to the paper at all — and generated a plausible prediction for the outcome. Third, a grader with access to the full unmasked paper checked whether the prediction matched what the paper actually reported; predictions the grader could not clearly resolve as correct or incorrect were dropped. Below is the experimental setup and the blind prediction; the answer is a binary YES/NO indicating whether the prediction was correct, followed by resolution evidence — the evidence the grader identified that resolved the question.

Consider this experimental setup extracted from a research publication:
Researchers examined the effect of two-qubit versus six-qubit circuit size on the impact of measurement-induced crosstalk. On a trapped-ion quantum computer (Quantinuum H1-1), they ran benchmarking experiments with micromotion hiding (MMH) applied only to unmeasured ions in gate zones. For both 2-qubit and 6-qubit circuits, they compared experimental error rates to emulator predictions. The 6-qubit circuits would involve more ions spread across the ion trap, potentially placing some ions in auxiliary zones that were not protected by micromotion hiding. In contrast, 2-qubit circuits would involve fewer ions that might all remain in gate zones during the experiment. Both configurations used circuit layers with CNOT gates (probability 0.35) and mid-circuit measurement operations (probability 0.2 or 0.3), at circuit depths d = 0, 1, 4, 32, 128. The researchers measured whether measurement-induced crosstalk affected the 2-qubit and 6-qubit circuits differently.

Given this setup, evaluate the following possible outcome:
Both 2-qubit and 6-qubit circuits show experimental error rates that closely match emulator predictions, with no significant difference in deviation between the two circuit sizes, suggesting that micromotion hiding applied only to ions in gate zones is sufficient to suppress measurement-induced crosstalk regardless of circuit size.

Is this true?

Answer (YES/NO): NO